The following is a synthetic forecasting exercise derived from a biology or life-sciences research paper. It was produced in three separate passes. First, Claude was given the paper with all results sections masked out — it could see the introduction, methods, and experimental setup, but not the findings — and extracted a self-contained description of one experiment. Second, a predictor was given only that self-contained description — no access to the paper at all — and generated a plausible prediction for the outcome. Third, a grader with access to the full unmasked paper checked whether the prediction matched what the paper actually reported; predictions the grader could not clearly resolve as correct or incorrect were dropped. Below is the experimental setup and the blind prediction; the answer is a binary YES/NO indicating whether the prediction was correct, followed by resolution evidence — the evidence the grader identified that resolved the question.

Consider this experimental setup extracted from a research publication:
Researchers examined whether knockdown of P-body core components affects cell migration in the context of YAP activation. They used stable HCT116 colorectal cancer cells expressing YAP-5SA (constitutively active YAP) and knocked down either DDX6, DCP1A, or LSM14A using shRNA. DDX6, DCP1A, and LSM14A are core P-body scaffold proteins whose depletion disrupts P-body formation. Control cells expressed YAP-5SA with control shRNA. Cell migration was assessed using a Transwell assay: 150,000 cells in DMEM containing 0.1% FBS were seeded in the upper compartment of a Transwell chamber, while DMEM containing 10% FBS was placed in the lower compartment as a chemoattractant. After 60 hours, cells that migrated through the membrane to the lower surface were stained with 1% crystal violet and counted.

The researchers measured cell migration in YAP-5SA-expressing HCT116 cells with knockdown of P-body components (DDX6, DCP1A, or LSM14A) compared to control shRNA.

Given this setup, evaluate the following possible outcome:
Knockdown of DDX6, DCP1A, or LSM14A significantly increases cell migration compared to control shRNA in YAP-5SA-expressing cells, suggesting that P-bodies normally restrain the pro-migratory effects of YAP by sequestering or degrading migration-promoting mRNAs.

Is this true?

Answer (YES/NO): NO